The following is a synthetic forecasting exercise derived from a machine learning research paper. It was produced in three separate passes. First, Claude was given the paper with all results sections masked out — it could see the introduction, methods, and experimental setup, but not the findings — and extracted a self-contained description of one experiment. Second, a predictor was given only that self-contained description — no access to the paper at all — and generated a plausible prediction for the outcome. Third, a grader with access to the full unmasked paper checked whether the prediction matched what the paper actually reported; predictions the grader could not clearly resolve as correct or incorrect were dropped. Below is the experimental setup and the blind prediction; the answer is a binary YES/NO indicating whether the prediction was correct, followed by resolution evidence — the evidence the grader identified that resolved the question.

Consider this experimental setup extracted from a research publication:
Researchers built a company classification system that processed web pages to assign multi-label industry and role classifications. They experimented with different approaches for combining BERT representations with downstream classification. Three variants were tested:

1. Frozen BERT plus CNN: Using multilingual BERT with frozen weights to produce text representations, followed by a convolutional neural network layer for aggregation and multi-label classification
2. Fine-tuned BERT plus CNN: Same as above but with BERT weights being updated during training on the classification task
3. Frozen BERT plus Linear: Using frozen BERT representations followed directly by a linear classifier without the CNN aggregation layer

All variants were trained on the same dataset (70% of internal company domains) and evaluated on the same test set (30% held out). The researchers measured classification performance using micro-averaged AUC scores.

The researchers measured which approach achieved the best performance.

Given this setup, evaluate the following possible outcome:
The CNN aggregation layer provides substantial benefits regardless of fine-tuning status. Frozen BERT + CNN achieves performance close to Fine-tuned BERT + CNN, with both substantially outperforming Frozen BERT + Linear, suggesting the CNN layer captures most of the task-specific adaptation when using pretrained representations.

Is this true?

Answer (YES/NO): NO